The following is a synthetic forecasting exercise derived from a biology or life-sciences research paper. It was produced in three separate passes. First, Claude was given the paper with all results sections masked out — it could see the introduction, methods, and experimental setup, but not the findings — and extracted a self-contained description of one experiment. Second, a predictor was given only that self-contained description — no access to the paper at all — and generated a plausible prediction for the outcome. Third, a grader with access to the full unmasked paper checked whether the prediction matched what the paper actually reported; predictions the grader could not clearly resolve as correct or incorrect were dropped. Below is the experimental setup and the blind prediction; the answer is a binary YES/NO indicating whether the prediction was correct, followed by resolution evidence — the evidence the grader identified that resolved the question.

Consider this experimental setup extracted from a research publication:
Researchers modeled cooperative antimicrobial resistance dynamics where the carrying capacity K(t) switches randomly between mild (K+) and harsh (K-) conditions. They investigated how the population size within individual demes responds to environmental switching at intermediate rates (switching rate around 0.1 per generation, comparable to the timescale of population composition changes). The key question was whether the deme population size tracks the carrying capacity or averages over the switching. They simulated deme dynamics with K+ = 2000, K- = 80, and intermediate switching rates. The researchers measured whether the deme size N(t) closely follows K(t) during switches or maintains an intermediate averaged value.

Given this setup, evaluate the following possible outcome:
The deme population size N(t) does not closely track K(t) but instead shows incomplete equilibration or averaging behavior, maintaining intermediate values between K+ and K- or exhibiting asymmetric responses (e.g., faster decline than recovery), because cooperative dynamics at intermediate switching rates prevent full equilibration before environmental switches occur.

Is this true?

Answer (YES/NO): NO